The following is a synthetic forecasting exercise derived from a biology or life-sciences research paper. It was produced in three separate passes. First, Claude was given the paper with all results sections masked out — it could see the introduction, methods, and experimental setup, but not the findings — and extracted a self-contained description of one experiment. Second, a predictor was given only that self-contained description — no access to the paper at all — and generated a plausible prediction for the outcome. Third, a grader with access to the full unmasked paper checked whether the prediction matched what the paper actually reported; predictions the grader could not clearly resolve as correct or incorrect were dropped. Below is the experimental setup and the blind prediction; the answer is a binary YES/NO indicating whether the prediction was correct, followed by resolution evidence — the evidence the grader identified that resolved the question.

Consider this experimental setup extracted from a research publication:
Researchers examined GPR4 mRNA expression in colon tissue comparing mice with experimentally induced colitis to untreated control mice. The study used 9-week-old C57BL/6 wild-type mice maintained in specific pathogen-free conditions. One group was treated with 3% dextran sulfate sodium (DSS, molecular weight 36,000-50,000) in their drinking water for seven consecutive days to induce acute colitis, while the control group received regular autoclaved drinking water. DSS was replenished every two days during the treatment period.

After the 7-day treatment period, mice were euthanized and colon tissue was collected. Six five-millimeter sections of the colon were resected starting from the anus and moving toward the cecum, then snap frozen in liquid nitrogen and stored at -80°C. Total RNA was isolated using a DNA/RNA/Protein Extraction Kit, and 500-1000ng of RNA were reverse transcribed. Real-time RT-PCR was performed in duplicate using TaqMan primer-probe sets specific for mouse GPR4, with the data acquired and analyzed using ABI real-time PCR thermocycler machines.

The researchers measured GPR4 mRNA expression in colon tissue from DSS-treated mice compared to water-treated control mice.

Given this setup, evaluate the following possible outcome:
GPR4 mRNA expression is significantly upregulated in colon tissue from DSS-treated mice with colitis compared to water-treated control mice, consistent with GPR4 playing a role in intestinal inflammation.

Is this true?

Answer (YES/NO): YES